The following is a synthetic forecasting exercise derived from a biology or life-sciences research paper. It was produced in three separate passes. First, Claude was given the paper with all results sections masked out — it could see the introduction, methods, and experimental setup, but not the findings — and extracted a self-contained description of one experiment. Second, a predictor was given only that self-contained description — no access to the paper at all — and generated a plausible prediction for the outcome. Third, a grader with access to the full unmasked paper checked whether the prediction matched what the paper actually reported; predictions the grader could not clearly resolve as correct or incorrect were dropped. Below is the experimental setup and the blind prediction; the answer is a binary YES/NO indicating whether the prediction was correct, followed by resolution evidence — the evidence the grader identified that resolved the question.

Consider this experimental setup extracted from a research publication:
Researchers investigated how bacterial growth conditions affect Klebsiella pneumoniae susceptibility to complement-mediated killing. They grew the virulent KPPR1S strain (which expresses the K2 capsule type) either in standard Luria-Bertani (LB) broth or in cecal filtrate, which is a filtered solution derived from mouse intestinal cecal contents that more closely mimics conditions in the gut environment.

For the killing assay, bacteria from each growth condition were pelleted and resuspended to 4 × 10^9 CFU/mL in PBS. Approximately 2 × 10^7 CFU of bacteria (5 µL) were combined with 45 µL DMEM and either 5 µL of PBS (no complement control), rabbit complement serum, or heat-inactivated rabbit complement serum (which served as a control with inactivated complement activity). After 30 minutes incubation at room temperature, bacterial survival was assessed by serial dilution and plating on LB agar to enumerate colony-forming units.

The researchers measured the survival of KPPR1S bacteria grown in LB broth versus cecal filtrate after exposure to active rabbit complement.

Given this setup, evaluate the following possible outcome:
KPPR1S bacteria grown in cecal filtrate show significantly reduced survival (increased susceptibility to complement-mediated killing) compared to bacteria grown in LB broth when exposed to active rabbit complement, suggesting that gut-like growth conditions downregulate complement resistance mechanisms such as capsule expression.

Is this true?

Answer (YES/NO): NO